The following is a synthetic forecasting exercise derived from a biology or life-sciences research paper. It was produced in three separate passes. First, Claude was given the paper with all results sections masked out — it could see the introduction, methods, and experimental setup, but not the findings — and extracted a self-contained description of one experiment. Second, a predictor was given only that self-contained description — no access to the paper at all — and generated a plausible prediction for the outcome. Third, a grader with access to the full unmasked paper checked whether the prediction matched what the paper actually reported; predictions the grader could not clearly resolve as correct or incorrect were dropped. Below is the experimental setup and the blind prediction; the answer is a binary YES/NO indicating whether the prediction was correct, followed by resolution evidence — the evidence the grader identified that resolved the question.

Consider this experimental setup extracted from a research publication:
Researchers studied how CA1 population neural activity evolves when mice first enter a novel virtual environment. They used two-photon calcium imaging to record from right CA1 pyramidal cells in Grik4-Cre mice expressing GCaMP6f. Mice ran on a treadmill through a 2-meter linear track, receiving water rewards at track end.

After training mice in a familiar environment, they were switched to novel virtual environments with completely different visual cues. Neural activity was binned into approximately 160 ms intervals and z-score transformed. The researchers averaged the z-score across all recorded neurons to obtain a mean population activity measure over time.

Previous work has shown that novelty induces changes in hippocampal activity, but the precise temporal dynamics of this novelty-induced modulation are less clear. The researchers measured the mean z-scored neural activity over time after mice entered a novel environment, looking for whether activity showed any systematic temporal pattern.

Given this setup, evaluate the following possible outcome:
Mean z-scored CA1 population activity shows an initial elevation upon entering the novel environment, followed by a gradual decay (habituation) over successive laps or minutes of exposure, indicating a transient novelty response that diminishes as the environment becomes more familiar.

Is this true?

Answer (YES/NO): YES